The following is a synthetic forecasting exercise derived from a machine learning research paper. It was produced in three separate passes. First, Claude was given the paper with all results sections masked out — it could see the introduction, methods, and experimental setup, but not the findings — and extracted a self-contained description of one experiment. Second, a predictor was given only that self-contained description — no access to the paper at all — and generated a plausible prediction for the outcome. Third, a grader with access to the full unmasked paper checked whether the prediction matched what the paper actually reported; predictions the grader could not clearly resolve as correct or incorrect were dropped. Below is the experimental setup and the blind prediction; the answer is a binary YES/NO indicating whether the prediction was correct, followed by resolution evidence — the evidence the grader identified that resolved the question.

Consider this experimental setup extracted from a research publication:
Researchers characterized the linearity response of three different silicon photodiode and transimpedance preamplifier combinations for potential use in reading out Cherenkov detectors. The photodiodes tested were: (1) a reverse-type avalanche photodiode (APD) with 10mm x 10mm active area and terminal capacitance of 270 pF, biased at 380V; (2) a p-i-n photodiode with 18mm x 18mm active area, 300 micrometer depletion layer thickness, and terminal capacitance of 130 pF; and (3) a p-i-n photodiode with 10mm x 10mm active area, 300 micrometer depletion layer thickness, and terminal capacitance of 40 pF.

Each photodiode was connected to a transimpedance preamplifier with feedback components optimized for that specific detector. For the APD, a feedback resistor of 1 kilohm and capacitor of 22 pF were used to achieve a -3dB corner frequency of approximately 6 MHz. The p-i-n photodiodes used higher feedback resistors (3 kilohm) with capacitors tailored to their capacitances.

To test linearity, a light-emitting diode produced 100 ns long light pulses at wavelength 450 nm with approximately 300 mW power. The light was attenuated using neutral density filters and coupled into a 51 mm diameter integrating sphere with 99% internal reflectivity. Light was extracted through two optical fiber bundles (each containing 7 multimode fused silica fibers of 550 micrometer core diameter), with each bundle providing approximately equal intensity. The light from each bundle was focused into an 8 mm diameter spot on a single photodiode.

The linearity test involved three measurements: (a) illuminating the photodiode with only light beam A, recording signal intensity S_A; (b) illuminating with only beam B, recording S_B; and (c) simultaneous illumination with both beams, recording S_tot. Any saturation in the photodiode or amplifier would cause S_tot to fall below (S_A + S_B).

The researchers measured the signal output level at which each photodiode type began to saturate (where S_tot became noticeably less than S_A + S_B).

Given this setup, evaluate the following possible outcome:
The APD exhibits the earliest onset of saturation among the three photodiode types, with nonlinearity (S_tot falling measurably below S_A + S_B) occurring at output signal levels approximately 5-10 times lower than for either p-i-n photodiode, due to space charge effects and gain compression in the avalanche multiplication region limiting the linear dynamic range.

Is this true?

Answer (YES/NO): YES